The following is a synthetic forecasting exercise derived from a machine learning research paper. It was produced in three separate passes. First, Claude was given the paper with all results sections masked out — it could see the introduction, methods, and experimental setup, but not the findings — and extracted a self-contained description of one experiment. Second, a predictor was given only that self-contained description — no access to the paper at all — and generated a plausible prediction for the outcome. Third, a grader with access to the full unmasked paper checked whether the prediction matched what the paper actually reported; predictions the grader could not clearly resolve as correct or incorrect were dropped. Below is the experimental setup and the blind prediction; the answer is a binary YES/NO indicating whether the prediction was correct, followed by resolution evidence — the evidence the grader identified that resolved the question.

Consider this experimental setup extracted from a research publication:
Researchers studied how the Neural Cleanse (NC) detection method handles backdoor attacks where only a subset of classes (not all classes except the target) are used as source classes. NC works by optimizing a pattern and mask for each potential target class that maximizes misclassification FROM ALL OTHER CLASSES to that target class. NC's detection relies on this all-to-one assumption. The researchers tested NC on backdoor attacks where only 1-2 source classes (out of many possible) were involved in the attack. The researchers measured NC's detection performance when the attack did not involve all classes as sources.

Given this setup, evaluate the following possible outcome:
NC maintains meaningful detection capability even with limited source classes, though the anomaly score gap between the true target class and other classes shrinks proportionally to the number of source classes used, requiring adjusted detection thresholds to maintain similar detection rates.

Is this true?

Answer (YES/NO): NO